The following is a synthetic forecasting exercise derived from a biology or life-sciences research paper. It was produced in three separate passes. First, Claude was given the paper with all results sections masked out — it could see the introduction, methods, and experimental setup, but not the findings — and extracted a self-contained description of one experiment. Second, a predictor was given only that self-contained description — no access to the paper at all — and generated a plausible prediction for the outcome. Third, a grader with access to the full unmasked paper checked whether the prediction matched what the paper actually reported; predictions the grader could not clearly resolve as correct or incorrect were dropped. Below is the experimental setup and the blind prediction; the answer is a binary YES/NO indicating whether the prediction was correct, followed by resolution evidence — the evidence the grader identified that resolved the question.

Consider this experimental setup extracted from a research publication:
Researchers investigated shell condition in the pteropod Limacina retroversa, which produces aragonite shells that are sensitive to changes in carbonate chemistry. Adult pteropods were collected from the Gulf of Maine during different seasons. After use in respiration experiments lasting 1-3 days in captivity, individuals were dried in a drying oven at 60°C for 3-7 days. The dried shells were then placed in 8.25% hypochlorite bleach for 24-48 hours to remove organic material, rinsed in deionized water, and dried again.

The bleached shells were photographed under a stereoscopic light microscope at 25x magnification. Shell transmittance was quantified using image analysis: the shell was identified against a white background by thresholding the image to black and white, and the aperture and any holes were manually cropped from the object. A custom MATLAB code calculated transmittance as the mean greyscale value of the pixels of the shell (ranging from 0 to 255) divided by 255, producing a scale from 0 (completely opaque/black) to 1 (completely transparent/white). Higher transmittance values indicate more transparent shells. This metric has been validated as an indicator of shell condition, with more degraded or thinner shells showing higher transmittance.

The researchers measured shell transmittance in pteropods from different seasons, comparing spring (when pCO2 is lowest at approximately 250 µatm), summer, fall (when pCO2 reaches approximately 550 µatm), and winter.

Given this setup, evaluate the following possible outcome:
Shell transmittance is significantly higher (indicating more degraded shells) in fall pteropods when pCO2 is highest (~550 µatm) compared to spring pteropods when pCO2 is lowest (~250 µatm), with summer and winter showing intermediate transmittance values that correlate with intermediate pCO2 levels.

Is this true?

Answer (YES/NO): NO